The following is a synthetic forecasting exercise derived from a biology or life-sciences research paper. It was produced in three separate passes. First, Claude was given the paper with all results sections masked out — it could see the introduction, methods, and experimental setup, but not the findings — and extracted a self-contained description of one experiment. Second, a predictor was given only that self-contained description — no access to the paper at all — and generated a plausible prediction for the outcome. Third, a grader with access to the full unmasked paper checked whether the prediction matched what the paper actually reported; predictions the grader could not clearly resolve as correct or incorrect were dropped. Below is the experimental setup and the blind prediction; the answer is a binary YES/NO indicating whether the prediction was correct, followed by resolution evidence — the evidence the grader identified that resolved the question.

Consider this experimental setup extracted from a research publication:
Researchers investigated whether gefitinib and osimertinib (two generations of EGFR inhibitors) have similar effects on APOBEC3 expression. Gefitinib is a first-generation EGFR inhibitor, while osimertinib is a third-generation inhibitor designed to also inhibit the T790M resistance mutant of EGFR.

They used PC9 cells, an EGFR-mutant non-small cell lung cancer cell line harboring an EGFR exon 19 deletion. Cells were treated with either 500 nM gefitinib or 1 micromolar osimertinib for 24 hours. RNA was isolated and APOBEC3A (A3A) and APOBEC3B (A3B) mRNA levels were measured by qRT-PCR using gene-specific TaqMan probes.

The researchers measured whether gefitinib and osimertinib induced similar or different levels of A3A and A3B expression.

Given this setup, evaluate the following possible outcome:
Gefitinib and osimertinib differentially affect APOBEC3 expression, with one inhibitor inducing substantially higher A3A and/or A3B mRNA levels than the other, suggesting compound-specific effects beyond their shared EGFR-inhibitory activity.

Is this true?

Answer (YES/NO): NO